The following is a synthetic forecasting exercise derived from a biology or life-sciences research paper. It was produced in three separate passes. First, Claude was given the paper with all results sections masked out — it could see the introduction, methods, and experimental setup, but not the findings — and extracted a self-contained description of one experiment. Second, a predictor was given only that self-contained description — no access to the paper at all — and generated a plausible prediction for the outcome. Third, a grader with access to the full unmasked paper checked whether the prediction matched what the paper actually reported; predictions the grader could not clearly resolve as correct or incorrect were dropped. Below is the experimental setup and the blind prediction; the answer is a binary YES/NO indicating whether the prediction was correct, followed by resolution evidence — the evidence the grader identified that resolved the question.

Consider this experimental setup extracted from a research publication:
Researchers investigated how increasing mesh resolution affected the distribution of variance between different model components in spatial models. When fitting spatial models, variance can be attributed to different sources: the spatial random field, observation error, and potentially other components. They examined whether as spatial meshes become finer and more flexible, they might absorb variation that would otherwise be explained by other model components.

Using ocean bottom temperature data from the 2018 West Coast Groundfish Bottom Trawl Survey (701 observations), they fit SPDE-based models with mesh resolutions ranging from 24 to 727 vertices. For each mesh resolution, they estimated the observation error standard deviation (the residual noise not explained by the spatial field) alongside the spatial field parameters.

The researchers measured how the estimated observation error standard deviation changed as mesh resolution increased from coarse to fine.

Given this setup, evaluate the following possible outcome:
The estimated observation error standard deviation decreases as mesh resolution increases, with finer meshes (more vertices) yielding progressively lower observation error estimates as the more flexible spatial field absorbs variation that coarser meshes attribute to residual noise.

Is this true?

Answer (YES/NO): YES